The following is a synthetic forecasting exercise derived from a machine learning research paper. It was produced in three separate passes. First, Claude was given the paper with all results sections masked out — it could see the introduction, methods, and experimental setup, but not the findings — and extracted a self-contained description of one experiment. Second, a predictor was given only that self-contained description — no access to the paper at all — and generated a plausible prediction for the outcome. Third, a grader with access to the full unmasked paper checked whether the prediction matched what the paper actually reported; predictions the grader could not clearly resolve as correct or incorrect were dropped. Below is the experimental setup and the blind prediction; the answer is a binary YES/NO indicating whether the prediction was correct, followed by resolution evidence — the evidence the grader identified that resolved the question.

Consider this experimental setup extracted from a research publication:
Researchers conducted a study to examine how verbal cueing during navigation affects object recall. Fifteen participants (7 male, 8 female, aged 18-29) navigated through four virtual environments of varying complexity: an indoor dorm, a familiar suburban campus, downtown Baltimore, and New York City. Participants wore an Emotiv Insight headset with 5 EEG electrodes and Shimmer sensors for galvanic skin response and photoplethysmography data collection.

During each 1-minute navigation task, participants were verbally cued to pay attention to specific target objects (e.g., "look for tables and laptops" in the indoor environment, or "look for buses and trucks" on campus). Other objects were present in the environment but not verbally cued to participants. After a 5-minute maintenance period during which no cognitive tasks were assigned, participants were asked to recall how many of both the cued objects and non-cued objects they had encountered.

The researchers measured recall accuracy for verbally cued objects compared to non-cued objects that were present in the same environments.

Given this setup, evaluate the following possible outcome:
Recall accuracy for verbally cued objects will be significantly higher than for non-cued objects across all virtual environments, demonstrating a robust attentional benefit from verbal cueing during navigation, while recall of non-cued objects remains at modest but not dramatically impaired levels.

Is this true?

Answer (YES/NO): NO